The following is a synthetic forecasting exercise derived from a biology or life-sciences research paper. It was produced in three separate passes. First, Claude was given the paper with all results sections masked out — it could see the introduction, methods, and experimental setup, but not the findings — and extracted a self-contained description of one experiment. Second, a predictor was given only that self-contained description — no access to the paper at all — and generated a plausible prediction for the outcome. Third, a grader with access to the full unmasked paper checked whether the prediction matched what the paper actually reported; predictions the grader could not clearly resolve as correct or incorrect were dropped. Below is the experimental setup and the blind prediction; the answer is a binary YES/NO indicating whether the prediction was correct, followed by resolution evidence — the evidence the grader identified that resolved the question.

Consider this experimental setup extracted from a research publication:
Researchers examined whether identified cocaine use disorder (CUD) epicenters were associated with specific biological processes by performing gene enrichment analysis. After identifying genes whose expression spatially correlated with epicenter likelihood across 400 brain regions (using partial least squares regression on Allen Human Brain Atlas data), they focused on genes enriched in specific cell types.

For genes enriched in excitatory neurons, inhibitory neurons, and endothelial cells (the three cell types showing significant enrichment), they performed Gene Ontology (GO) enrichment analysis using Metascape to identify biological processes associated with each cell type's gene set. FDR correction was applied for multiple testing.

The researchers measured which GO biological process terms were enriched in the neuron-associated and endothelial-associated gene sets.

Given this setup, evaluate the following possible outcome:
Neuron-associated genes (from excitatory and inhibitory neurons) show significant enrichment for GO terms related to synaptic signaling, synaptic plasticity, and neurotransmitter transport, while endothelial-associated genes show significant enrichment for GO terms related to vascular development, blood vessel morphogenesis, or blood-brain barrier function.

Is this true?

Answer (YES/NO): YES